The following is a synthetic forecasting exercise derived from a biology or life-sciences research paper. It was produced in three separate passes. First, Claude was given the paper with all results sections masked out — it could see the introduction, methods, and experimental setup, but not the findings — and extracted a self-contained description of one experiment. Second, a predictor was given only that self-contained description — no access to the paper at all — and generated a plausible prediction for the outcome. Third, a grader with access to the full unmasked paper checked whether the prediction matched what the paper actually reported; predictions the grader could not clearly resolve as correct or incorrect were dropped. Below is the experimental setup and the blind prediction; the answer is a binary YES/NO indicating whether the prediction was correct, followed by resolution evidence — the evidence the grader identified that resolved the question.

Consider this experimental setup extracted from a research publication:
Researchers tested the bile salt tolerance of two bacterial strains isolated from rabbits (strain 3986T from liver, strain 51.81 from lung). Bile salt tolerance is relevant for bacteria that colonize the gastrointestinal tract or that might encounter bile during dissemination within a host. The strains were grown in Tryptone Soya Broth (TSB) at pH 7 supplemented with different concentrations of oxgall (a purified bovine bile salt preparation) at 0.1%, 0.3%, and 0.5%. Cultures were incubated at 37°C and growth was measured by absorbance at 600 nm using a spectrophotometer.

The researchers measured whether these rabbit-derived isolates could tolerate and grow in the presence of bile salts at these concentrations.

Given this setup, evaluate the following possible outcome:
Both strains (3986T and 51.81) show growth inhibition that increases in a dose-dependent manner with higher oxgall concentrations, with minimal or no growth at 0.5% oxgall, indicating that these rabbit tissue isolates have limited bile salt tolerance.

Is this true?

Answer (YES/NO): NO